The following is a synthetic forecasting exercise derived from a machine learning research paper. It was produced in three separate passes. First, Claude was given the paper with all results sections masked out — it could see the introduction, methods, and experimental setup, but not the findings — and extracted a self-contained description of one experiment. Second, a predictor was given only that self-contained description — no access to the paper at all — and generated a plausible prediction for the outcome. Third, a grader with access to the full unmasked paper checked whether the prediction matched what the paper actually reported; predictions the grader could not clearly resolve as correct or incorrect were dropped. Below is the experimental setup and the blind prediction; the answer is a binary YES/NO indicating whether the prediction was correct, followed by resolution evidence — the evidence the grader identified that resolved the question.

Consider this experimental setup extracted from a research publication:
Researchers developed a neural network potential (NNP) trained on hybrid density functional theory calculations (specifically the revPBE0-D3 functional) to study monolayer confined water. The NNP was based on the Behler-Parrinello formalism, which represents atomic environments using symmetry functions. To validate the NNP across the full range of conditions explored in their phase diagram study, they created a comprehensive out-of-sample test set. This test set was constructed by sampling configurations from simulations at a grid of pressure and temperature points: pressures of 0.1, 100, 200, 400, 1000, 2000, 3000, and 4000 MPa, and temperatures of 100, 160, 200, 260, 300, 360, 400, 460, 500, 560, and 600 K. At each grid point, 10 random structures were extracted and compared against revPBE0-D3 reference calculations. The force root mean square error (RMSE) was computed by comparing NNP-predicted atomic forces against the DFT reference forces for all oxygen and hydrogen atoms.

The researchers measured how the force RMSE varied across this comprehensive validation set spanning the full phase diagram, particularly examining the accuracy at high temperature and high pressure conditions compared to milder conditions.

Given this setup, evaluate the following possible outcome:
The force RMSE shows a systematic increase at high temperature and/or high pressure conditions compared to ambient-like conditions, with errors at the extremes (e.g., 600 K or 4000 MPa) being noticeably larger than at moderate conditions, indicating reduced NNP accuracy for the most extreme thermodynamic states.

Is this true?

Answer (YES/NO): NO